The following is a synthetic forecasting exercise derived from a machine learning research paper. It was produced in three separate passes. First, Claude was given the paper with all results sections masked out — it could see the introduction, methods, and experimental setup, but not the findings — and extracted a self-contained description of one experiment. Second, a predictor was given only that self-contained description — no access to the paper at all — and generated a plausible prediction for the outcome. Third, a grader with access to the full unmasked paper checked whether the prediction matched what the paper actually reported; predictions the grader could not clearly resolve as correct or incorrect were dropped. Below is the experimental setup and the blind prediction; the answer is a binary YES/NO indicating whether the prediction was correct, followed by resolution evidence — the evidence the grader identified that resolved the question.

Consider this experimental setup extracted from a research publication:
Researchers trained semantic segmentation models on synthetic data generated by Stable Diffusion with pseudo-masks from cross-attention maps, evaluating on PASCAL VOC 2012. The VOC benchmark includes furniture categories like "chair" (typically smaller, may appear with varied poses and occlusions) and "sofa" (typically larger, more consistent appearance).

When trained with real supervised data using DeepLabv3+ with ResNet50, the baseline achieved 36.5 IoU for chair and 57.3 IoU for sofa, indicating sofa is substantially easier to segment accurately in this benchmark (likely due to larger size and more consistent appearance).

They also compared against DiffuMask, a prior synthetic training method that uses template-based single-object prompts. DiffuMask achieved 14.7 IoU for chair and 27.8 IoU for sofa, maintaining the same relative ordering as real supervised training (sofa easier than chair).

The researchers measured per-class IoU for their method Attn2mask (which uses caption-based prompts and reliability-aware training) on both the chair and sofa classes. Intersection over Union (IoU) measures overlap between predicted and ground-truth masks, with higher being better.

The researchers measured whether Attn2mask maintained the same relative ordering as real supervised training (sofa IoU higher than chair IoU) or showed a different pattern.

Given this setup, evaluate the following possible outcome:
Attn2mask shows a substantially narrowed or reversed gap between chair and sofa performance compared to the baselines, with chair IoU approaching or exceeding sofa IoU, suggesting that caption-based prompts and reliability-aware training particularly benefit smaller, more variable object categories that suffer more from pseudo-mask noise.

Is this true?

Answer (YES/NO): YES